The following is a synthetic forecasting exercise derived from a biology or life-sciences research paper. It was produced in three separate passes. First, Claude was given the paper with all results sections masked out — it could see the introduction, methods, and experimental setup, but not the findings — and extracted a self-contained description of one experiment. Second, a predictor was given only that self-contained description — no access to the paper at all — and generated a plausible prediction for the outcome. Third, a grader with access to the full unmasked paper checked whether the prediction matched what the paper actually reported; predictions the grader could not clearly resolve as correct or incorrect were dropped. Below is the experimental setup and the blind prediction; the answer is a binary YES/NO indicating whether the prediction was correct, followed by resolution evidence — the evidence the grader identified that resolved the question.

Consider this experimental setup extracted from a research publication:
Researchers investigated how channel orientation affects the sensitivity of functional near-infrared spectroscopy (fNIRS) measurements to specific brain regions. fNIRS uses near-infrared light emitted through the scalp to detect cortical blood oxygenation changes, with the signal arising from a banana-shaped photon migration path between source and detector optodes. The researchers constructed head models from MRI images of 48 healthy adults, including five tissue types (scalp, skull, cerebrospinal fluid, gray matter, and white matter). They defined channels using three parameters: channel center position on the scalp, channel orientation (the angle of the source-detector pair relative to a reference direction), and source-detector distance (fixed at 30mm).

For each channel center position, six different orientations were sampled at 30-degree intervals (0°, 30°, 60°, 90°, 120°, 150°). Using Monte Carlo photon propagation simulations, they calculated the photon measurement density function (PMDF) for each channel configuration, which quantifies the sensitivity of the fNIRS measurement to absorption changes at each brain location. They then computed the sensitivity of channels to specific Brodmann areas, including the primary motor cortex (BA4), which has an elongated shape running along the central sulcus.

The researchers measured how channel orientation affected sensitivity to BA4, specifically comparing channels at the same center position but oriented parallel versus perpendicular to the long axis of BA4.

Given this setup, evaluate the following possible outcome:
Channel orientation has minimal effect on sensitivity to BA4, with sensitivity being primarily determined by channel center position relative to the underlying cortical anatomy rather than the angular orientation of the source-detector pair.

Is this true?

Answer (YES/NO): NO